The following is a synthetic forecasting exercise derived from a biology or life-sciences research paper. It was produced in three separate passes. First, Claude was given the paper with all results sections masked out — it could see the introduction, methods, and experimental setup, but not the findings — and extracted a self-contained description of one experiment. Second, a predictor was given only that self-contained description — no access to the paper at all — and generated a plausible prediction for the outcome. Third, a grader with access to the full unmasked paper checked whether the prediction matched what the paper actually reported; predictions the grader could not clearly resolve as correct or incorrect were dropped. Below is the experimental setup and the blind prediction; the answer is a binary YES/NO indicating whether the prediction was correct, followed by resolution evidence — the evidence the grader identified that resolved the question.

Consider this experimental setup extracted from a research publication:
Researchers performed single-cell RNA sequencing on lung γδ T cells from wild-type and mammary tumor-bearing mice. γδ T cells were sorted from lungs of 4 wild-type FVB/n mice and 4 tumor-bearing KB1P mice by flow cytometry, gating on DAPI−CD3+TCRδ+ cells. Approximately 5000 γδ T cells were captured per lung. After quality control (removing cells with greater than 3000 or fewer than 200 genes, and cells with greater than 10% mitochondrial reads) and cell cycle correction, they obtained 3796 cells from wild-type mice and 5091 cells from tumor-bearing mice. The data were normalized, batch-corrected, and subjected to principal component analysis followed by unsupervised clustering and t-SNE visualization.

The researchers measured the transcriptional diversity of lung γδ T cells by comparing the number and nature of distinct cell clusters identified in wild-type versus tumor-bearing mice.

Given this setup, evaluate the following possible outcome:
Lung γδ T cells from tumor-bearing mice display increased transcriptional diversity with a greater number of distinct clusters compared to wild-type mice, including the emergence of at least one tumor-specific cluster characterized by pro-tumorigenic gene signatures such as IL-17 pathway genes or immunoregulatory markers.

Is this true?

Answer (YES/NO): YES